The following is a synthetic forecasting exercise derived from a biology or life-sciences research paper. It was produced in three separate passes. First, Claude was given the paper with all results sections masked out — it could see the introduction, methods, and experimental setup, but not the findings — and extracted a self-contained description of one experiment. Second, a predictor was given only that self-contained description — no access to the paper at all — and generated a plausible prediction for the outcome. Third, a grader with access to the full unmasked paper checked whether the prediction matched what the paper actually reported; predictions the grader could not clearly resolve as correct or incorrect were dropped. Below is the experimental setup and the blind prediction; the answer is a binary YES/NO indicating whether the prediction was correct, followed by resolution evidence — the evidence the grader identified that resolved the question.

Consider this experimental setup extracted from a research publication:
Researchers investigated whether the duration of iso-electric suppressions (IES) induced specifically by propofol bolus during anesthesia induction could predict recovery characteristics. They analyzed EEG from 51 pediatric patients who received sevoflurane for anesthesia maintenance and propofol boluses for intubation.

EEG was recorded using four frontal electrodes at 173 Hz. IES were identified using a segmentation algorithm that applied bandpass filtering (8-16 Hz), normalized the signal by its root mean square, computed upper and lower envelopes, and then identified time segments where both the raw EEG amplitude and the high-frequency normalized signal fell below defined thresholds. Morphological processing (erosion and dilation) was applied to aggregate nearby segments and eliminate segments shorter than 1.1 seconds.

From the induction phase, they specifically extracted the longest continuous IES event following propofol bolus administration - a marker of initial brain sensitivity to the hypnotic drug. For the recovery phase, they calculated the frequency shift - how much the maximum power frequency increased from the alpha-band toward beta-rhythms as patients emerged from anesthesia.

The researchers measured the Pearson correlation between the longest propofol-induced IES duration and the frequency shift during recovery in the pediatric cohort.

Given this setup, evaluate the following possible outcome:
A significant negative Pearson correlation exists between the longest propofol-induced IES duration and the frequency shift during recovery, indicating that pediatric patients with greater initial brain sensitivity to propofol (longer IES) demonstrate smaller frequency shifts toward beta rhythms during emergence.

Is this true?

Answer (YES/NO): NO